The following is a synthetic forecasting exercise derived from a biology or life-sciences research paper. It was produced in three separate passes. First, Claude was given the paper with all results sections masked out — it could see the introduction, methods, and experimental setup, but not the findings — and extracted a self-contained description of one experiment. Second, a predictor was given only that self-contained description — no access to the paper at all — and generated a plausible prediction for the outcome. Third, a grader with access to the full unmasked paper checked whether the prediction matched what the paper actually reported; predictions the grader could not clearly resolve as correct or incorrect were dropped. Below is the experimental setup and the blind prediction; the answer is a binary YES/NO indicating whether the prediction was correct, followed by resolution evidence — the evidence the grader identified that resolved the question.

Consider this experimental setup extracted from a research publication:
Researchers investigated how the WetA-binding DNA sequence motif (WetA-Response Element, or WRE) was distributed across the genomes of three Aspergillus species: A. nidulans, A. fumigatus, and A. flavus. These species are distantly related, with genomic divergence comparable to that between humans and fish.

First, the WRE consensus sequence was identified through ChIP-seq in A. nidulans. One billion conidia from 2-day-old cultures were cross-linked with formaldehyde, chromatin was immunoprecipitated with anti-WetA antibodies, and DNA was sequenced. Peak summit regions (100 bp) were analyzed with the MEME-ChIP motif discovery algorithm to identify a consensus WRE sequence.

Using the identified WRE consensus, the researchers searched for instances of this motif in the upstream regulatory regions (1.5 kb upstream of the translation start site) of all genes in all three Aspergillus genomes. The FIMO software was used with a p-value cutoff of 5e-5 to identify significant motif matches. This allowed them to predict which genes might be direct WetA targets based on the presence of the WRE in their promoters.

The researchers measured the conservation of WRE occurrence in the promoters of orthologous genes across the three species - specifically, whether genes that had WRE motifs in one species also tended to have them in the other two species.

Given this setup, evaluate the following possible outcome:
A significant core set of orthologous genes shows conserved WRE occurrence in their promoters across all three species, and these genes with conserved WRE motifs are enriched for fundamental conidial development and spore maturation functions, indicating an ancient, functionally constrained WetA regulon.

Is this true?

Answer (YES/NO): NO